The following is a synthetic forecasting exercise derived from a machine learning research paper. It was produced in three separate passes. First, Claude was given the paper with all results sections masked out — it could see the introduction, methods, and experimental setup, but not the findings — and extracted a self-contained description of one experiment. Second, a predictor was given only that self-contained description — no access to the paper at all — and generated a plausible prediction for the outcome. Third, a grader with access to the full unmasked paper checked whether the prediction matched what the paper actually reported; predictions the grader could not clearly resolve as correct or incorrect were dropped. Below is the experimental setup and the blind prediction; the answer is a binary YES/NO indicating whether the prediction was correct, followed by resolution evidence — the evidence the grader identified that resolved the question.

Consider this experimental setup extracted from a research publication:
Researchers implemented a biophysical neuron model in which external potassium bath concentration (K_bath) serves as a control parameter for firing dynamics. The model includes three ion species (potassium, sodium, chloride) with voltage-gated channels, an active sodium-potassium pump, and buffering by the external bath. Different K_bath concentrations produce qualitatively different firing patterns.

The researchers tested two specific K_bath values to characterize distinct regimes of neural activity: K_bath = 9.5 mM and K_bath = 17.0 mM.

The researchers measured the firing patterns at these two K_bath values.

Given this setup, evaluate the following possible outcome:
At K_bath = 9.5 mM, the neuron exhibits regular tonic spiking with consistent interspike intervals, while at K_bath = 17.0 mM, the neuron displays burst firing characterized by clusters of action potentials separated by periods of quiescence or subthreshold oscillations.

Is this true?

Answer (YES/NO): NO